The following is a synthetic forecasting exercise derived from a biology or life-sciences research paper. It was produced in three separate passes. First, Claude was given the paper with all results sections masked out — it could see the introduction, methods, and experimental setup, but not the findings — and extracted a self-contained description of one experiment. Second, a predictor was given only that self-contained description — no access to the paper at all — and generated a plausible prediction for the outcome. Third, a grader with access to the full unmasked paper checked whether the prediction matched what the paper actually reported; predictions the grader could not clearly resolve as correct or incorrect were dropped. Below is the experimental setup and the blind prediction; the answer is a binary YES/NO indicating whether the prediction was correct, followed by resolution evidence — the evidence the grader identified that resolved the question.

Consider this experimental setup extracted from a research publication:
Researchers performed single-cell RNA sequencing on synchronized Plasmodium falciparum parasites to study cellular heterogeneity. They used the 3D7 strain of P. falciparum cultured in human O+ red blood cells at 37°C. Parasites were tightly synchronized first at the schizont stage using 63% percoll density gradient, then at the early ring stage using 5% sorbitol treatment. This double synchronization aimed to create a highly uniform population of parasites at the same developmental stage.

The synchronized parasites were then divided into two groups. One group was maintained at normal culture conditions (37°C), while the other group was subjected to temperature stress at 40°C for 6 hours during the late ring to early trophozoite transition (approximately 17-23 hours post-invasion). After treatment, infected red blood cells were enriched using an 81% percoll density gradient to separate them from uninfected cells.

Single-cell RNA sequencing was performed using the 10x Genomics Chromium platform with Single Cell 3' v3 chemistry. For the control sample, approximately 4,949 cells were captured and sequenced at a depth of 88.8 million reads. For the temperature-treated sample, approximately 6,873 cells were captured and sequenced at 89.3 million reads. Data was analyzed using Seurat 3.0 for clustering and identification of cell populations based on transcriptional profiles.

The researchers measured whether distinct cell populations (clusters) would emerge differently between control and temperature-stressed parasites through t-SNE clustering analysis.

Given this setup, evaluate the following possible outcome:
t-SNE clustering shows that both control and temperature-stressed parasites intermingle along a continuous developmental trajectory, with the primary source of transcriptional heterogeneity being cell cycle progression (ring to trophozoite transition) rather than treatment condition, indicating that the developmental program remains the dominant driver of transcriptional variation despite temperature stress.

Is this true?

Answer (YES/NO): NO